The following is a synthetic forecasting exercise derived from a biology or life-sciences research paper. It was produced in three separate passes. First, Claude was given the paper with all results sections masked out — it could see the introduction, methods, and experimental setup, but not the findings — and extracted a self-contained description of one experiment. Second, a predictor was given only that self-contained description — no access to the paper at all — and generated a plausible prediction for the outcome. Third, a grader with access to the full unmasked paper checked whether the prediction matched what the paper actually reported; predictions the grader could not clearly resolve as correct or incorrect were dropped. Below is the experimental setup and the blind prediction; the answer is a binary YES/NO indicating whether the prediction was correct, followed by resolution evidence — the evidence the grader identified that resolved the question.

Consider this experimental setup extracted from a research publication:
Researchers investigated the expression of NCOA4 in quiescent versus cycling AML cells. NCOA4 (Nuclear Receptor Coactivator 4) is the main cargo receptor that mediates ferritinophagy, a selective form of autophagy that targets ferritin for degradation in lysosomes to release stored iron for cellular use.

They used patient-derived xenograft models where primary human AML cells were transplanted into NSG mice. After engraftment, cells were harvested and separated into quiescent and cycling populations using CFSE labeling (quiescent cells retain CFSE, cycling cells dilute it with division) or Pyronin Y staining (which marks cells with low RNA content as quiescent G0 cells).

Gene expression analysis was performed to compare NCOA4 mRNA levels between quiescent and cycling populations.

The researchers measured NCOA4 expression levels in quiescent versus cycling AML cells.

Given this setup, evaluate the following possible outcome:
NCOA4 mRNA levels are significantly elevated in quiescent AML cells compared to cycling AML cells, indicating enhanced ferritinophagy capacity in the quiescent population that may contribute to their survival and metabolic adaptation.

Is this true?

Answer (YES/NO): YES